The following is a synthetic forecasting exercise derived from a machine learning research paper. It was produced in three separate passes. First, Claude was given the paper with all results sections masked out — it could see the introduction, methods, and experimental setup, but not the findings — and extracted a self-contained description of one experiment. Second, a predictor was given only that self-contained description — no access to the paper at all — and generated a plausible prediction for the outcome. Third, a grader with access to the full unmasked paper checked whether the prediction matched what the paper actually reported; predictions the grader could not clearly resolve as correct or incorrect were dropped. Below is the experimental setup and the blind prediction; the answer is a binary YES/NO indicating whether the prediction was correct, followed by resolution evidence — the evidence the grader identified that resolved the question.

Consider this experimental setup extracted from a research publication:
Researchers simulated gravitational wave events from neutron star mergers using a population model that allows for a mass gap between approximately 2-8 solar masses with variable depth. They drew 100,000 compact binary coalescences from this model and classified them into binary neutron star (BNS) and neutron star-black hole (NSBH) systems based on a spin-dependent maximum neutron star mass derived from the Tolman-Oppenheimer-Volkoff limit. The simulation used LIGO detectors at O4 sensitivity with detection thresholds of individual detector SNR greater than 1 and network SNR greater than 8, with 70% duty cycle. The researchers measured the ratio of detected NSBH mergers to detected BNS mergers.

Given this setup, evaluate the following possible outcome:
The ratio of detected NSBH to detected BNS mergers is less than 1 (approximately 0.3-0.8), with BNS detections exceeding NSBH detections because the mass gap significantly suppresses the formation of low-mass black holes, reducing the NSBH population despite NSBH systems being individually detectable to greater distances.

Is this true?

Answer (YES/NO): NO